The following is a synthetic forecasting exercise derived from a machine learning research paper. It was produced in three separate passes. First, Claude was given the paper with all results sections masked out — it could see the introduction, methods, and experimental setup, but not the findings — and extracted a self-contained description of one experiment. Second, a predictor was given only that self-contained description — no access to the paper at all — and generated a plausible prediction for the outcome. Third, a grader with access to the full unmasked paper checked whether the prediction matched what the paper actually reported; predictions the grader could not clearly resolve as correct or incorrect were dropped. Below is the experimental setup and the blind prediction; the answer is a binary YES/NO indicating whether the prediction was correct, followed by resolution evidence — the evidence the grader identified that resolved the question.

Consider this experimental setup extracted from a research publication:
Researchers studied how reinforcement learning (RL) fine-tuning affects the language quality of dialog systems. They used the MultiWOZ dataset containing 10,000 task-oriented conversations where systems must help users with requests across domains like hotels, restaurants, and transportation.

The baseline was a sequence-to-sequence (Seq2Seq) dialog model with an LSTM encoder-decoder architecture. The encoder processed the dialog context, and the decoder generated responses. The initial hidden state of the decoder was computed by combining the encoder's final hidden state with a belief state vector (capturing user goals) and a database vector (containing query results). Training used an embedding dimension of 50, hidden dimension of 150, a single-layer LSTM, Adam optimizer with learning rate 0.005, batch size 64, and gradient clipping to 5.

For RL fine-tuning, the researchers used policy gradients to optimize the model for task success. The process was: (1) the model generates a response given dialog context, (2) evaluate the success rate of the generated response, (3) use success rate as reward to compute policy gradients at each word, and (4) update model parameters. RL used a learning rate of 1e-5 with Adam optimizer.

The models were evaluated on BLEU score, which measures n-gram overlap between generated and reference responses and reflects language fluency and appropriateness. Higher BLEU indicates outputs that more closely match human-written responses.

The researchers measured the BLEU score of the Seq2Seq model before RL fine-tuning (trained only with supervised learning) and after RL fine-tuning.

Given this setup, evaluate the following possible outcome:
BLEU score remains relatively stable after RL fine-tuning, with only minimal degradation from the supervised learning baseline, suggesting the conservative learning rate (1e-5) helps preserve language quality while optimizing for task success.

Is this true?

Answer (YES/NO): NO